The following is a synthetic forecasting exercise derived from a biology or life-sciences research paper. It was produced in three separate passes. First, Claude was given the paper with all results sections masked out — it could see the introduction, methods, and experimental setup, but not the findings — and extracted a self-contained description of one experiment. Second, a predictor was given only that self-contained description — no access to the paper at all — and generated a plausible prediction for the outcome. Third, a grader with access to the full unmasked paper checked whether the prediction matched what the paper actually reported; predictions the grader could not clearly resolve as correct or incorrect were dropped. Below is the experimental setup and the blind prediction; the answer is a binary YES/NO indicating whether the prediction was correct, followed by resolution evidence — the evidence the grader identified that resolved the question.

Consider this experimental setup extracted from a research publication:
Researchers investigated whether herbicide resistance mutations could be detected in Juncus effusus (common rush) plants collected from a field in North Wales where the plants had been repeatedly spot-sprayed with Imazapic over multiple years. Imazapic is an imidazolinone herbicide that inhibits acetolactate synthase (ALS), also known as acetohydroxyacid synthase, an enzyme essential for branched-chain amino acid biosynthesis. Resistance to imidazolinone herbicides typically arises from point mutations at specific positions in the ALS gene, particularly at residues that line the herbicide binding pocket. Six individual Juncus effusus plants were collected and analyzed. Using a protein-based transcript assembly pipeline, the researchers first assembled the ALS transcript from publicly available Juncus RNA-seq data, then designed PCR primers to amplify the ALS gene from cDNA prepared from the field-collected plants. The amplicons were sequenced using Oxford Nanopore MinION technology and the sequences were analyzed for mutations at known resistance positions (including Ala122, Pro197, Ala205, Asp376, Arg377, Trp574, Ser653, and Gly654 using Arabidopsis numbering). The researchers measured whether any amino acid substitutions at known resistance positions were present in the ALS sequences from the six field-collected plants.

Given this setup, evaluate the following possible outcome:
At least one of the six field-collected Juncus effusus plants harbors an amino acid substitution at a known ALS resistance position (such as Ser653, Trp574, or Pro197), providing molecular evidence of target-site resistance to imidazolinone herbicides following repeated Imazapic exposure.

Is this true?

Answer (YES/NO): YES